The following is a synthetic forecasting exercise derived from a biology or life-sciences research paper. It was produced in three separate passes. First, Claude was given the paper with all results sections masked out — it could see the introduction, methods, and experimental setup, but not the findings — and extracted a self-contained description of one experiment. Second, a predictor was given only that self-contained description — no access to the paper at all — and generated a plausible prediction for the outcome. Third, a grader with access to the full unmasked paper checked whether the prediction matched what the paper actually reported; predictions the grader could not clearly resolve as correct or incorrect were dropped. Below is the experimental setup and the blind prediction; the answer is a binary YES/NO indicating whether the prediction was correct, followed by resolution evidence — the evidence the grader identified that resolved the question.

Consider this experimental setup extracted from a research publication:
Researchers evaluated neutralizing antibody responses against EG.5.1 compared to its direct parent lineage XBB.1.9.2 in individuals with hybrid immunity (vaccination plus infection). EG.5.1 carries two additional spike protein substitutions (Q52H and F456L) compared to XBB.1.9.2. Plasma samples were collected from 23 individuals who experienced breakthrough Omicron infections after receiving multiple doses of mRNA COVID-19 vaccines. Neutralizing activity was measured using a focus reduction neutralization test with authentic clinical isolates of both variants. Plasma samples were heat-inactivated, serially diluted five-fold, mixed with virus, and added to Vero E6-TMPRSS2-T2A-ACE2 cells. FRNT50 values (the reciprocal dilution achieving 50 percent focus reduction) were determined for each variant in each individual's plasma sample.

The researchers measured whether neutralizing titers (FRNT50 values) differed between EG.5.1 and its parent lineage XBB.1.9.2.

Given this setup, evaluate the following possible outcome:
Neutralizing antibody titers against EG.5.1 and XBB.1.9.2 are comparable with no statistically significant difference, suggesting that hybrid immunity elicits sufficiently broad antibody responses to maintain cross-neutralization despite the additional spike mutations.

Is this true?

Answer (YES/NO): NO